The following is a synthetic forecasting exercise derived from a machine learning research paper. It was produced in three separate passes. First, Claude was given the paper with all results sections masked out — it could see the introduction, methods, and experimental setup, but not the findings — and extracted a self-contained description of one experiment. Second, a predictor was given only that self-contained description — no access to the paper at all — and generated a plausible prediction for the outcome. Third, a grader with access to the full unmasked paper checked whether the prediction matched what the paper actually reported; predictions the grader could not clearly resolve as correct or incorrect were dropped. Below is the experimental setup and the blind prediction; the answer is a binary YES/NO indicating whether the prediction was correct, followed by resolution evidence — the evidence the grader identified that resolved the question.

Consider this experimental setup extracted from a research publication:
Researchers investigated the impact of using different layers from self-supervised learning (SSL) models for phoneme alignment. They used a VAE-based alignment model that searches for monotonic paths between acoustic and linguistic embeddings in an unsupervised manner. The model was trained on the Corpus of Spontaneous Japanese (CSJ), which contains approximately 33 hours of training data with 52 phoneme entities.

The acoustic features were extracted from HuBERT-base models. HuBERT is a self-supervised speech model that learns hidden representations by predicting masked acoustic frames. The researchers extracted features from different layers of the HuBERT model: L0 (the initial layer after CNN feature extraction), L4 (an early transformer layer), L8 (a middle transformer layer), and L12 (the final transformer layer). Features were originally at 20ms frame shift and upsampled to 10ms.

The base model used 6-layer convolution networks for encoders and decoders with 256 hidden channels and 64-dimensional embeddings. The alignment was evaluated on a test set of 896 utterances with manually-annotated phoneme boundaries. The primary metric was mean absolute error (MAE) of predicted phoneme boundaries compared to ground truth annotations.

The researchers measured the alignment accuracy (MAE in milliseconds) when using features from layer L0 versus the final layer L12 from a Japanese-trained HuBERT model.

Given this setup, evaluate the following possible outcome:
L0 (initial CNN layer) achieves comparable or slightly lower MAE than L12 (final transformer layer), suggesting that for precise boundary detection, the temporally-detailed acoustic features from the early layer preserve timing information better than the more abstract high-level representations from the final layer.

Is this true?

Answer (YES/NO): YES